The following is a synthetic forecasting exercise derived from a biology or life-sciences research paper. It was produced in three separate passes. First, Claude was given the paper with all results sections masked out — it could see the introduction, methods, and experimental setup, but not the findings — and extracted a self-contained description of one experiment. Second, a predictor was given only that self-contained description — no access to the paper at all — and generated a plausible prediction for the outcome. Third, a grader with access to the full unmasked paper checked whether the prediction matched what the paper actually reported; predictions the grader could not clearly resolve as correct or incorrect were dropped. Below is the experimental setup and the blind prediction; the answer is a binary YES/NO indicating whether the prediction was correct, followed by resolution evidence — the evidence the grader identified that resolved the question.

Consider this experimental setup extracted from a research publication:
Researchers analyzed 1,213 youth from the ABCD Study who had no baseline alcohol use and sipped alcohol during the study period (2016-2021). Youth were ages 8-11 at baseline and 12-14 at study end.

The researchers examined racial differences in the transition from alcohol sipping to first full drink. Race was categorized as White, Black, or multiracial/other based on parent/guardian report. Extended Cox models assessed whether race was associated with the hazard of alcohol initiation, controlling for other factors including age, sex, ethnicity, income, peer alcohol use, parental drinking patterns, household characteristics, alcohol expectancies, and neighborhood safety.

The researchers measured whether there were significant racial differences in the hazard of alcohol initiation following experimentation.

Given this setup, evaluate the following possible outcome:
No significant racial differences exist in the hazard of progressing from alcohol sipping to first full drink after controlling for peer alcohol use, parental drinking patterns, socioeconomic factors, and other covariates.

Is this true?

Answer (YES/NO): YES